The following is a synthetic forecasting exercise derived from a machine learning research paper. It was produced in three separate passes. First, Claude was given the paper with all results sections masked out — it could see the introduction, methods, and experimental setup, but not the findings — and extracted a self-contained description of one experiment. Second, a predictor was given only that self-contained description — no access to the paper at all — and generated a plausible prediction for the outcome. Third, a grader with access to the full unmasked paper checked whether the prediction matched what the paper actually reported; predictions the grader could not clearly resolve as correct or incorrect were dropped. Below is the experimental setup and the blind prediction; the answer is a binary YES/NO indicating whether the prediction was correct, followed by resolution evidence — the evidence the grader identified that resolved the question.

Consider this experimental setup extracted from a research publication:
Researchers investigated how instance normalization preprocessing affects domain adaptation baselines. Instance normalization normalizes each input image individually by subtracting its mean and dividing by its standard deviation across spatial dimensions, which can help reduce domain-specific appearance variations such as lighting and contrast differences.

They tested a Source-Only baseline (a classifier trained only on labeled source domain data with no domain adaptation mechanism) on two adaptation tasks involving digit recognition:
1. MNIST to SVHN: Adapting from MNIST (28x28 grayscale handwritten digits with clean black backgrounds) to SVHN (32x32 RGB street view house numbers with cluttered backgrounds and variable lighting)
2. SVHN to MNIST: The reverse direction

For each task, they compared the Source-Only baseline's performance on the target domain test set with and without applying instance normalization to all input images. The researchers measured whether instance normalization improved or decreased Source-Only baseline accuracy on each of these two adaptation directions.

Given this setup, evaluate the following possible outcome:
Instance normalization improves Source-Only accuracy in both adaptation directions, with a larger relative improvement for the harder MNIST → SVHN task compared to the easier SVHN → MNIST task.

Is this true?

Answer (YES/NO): YES